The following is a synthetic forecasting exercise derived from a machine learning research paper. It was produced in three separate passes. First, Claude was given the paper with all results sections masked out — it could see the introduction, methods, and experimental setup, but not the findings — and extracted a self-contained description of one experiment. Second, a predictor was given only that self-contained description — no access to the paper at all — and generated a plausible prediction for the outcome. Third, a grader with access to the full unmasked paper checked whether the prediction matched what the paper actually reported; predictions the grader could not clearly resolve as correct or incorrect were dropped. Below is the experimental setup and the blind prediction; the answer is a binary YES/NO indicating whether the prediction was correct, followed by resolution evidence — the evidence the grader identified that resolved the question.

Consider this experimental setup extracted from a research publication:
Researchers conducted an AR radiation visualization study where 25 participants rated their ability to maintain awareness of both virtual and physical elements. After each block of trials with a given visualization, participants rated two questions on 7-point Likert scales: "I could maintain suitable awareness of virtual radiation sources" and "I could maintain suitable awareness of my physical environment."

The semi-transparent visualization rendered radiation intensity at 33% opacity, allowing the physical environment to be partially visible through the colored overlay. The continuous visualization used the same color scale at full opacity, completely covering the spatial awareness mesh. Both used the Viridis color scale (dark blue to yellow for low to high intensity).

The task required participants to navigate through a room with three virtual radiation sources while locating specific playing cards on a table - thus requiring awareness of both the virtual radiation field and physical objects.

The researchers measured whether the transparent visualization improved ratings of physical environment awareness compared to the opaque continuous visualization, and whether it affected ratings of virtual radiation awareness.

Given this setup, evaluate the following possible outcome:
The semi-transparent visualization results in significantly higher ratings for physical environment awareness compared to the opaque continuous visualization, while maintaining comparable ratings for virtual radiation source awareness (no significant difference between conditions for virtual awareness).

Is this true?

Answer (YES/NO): NO